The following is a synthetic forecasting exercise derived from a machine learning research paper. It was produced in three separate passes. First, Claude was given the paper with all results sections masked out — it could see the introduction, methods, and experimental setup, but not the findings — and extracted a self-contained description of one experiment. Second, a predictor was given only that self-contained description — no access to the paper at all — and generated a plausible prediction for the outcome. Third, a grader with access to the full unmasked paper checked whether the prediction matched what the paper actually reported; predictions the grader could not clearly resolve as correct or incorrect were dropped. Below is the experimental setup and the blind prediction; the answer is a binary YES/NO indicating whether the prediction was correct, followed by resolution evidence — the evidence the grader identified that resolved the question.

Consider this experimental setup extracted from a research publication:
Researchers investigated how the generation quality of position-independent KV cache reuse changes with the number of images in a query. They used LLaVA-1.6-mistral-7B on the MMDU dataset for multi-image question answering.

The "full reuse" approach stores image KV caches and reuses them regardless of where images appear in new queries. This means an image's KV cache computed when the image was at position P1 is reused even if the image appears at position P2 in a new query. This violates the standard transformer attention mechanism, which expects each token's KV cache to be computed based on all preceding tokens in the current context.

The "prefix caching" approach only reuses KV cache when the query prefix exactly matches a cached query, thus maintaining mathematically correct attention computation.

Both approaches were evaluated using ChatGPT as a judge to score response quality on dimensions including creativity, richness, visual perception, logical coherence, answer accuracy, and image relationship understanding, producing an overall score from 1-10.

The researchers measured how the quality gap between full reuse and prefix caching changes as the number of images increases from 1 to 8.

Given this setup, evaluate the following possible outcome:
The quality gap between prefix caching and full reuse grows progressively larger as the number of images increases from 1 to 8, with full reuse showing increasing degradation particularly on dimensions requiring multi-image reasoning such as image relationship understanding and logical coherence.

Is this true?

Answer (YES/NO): NO